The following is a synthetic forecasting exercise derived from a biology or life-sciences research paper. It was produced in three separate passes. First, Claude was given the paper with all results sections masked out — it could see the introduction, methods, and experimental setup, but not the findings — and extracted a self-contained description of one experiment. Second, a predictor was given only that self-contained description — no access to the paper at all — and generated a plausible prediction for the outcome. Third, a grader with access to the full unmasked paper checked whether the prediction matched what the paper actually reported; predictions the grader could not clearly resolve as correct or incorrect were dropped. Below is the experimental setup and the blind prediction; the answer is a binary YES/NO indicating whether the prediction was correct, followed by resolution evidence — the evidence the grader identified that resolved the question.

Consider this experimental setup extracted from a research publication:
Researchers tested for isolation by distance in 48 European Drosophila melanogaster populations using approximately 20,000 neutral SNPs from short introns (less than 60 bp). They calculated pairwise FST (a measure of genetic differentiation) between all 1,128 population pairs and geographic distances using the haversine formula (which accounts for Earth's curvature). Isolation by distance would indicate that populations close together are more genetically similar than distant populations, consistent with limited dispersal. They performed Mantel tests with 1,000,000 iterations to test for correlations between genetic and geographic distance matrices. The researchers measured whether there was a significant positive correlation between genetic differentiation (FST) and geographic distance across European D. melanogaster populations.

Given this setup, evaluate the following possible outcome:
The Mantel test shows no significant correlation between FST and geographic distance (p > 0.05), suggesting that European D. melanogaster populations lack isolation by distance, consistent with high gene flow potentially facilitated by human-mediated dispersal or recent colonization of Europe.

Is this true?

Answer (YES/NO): NO